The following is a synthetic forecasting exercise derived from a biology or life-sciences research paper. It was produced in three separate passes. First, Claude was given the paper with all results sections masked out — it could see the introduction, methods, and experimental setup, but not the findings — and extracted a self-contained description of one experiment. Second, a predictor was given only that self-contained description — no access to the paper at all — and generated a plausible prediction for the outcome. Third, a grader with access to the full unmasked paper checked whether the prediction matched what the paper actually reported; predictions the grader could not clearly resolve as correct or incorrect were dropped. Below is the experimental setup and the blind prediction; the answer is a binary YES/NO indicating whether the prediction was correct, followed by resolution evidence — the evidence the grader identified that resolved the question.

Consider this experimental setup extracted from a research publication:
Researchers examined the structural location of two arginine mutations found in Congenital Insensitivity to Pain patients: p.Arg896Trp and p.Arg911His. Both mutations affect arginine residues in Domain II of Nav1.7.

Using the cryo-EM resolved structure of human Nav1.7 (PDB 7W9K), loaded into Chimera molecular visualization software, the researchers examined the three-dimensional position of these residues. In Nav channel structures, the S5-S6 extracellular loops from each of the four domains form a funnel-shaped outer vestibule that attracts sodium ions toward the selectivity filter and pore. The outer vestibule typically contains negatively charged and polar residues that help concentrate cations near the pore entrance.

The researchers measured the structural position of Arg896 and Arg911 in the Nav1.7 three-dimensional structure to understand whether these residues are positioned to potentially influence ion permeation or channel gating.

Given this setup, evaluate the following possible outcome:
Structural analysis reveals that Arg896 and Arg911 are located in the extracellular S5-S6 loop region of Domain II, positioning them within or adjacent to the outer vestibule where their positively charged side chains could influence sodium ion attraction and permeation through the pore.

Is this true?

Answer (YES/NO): YES